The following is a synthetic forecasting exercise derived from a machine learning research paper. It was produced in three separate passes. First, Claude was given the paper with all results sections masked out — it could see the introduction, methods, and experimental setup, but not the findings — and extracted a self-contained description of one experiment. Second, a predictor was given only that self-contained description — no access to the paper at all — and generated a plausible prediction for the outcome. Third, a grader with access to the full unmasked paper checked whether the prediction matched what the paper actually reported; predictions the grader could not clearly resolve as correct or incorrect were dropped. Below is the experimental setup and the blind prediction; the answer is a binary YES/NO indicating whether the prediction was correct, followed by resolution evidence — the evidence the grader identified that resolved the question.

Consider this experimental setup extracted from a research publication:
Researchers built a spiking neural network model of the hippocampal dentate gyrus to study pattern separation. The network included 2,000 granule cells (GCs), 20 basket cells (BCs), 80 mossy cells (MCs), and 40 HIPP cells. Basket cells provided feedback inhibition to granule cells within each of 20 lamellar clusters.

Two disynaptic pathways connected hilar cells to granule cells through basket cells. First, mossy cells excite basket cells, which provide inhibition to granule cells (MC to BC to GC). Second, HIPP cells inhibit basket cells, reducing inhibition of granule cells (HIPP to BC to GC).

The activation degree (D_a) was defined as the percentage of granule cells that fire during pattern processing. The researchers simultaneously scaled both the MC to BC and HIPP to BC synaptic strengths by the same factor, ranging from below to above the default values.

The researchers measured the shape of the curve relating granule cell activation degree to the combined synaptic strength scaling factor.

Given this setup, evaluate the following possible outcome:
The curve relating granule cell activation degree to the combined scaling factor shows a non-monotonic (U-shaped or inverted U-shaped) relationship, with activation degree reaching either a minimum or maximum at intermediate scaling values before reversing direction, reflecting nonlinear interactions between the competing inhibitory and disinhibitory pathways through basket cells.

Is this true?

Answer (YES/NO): YES